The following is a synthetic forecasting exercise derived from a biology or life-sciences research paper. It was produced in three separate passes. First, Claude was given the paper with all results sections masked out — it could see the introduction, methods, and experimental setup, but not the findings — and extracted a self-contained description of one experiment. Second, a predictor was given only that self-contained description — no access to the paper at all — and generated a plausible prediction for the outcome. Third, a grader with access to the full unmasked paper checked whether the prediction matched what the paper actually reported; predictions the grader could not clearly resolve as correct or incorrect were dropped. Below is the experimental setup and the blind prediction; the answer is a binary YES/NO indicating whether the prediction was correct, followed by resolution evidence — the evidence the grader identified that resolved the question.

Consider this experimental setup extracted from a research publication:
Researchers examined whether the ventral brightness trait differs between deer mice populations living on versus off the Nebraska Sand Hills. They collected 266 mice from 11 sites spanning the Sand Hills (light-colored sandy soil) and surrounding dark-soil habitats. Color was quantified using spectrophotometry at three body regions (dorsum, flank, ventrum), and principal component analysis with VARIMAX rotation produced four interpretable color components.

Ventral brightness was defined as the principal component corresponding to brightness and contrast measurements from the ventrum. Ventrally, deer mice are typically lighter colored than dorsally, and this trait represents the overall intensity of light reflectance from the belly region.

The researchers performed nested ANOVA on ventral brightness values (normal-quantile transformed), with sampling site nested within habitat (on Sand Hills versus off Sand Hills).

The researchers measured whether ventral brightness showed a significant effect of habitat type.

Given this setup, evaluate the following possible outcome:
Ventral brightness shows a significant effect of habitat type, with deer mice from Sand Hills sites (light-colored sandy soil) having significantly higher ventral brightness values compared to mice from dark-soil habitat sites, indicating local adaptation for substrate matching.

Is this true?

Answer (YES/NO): NO